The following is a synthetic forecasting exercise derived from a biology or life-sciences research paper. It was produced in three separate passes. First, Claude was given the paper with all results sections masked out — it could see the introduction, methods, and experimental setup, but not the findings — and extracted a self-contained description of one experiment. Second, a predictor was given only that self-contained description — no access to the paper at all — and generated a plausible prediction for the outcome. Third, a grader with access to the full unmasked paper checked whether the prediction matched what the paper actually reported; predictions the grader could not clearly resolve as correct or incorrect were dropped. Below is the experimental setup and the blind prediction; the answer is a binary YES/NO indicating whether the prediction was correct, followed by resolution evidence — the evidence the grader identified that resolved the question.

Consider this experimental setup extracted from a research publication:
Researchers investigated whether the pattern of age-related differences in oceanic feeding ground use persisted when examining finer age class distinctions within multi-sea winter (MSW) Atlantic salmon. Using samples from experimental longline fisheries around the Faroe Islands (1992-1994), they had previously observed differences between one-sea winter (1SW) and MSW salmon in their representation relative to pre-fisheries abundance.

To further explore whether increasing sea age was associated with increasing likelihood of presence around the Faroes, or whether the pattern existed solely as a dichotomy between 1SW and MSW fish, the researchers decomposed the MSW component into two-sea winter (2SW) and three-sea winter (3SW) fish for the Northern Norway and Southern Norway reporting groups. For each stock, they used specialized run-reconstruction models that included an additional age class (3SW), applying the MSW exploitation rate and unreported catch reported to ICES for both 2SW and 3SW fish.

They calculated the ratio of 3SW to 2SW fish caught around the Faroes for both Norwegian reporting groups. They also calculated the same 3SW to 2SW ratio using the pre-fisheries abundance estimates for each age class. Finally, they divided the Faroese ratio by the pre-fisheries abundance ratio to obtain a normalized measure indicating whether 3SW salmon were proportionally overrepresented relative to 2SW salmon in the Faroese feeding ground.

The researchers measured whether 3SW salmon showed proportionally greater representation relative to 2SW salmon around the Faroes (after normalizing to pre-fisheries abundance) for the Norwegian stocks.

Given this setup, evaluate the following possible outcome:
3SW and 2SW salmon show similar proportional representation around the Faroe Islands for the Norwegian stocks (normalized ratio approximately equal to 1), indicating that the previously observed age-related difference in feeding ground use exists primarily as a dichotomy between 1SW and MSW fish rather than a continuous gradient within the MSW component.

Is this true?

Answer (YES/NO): NO